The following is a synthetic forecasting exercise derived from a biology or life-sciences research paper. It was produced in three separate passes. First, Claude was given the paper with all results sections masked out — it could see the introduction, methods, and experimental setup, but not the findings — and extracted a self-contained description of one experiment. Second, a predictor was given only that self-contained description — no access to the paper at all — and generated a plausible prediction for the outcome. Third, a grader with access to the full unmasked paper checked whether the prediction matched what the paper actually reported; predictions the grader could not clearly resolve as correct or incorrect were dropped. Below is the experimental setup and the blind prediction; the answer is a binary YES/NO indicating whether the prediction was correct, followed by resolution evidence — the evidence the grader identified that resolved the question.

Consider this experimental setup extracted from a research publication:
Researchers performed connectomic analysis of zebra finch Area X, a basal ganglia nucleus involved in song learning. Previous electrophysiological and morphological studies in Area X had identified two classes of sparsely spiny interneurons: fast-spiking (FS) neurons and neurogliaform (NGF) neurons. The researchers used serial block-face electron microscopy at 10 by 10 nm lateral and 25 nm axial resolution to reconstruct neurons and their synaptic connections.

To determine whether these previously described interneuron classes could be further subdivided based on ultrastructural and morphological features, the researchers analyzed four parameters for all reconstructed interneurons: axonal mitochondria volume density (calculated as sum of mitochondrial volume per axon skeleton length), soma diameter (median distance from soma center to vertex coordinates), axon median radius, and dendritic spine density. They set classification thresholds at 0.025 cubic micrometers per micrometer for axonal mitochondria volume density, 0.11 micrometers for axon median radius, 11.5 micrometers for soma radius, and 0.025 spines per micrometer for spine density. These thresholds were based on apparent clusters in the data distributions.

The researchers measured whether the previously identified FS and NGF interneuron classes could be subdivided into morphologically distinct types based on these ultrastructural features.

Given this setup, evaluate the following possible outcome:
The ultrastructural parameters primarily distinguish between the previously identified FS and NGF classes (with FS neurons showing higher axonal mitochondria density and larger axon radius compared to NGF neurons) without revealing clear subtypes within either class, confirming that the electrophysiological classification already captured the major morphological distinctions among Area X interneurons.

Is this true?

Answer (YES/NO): NO